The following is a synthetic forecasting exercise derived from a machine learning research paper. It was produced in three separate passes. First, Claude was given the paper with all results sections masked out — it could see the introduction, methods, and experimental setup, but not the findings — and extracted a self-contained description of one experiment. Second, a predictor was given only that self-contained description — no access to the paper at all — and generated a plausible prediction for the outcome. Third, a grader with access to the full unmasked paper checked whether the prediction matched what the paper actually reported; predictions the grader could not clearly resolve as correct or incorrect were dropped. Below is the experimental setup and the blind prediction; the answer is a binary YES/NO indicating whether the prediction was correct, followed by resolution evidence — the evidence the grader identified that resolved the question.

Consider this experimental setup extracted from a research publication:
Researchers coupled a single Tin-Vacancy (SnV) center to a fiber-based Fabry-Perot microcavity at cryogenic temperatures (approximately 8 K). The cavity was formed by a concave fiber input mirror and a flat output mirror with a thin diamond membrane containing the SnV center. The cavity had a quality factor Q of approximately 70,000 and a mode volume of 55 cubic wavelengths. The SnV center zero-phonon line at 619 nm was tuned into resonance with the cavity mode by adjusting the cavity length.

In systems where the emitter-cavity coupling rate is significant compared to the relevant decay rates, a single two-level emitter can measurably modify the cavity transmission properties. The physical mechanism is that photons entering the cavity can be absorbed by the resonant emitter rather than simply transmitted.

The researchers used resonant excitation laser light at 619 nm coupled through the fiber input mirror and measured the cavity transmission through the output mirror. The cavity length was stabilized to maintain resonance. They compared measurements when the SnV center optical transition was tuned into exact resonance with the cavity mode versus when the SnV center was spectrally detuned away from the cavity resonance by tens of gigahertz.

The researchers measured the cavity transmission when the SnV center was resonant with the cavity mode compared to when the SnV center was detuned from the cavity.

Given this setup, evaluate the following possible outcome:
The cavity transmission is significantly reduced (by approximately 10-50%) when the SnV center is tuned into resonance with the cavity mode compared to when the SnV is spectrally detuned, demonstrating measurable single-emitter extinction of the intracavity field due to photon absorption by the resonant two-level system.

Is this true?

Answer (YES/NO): YES